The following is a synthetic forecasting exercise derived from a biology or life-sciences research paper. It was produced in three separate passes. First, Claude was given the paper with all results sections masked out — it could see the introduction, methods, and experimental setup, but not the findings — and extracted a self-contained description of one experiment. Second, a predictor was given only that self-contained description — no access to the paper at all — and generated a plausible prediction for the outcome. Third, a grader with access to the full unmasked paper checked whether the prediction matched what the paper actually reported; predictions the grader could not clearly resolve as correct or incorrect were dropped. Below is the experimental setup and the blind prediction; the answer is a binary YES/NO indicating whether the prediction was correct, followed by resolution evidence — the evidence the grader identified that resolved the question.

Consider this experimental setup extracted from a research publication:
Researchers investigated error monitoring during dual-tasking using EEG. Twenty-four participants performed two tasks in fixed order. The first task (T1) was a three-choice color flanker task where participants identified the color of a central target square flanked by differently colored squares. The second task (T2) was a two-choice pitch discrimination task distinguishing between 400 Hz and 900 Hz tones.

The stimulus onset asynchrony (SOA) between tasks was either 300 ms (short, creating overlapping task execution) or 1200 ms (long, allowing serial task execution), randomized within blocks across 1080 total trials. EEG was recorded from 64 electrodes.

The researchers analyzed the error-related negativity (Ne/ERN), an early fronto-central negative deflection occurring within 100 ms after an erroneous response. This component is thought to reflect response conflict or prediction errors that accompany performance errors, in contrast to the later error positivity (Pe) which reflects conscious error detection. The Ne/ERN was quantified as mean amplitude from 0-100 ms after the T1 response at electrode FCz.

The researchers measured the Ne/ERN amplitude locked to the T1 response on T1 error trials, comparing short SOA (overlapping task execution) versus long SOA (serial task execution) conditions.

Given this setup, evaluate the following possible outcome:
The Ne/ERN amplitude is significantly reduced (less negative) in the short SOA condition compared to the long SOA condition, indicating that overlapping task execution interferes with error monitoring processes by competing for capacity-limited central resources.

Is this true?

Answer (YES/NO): NO